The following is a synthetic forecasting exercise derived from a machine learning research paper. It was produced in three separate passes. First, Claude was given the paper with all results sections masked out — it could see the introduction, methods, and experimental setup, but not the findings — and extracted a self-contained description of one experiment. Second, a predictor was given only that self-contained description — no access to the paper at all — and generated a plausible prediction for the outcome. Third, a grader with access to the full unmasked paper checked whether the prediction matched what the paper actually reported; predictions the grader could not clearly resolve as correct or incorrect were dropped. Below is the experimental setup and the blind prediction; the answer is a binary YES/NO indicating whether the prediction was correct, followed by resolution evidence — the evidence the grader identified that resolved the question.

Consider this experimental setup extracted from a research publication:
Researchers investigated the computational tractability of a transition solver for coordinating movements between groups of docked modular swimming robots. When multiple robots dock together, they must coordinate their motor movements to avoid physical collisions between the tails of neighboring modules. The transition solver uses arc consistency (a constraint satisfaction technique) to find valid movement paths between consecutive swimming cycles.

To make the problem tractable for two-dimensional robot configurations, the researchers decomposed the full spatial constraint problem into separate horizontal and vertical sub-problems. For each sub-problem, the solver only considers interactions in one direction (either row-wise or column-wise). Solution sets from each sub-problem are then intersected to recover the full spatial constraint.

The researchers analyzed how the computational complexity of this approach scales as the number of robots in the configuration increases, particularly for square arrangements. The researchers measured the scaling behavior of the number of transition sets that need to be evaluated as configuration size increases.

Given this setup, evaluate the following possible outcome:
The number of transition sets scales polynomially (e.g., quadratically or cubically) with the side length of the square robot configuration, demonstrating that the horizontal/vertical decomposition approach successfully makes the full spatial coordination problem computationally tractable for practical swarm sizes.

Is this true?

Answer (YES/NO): NO